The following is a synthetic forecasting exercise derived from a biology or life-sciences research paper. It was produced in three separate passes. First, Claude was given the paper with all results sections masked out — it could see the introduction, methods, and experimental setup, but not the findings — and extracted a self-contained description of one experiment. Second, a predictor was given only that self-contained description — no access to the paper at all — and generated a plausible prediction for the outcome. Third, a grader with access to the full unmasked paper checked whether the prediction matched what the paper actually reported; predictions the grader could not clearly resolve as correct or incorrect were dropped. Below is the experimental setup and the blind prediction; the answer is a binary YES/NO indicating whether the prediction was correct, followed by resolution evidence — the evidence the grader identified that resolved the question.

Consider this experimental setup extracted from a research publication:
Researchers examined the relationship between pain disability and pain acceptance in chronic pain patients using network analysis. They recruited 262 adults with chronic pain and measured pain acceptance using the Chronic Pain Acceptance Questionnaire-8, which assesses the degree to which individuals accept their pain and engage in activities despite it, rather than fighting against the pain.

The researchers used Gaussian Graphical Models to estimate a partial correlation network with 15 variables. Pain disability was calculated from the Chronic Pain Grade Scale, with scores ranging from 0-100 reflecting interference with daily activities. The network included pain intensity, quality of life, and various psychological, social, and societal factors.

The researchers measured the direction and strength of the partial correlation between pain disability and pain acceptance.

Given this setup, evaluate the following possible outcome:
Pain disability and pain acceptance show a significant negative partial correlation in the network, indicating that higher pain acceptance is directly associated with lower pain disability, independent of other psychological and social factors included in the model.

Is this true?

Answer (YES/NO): YES